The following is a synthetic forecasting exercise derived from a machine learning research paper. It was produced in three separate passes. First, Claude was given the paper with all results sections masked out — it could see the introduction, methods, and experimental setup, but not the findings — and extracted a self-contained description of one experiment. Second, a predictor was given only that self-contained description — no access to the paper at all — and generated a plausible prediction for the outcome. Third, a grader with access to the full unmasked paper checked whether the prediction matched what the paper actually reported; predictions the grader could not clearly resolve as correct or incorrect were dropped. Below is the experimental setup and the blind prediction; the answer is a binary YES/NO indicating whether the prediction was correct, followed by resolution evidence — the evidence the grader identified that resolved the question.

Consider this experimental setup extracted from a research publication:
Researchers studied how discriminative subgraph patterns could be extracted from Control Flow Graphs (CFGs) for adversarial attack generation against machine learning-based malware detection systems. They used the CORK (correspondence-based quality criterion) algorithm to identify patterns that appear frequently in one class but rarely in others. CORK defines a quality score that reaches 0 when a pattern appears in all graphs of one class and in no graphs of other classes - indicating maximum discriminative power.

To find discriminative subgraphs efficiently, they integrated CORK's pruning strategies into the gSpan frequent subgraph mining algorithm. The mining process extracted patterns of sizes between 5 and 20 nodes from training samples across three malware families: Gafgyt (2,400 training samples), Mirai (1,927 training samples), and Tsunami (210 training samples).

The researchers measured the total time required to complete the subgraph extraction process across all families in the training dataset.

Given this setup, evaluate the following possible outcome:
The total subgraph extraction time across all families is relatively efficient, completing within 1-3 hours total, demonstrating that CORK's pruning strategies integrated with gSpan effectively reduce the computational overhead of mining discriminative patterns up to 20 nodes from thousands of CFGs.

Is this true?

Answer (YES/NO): NO